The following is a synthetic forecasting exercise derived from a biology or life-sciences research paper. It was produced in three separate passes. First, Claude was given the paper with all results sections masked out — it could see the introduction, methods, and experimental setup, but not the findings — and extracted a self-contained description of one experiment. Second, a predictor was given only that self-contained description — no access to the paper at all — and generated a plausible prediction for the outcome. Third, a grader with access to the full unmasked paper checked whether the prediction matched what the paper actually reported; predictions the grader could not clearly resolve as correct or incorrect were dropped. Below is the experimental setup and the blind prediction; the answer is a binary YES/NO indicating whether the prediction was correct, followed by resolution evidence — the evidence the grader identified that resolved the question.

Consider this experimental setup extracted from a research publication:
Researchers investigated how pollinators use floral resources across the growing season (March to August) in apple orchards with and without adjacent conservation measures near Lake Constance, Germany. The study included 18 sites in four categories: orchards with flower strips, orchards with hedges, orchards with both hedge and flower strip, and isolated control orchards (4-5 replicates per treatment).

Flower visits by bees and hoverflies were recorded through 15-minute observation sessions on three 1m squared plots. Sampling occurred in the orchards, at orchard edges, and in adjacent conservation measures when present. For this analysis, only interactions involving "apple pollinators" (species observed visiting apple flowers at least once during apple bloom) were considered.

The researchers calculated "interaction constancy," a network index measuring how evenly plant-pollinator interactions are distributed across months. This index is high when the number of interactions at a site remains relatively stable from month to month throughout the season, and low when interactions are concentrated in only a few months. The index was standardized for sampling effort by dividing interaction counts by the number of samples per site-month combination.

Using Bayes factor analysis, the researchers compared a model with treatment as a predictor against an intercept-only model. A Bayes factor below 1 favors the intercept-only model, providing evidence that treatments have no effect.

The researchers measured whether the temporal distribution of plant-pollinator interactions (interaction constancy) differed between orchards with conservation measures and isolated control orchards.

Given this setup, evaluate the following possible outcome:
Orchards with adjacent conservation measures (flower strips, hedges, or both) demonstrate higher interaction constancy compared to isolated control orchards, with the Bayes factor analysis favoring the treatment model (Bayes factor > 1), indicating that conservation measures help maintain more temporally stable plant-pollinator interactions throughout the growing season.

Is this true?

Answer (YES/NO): YES